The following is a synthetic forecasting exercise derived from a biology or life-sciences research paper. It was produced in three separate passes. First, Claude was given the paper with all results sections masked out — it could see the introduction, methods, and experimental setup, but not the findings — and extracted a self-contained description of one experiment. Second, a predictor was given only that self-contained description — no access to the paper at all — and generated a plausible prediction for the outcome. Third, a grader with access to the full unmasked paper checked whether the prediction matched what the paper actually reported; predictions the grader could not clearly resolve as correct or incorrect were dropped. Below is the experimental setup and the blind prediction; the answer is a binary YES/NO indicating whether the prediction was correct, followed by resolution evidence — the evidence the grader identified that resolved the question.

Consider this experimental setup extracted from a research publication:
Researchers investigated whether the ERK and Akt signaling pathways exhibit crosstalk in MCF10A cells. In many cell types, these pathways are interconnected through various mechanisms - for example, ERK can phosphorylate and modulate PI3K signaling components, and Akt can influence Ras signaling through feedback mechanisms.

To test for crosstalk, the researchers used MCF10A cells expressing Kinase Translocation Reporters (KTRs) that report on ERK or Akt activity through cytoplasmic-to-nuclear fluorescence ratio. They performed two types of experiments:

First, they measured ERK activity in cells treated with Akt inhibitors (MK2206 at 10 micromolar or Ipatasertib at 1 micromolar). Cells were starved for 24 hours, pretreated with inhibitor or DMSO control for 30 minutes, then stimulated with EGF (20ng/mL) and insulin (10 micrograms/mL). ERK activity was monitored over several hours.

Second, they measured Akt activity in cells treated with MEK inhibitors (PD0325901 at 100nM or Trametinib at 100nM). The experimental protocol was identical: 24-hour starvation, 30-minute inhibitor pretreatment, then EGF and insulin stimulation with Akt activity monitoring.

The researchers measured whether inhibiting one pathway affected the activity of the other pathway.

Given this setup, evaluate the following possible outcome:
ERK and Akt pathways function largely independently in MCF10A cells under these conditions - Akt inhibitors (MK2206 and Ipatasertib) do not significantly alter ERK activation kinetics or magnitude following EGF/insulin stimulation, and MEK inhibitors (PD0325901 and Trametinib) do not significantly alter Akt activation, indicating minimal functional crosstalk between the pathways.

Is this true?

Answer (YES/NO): YES